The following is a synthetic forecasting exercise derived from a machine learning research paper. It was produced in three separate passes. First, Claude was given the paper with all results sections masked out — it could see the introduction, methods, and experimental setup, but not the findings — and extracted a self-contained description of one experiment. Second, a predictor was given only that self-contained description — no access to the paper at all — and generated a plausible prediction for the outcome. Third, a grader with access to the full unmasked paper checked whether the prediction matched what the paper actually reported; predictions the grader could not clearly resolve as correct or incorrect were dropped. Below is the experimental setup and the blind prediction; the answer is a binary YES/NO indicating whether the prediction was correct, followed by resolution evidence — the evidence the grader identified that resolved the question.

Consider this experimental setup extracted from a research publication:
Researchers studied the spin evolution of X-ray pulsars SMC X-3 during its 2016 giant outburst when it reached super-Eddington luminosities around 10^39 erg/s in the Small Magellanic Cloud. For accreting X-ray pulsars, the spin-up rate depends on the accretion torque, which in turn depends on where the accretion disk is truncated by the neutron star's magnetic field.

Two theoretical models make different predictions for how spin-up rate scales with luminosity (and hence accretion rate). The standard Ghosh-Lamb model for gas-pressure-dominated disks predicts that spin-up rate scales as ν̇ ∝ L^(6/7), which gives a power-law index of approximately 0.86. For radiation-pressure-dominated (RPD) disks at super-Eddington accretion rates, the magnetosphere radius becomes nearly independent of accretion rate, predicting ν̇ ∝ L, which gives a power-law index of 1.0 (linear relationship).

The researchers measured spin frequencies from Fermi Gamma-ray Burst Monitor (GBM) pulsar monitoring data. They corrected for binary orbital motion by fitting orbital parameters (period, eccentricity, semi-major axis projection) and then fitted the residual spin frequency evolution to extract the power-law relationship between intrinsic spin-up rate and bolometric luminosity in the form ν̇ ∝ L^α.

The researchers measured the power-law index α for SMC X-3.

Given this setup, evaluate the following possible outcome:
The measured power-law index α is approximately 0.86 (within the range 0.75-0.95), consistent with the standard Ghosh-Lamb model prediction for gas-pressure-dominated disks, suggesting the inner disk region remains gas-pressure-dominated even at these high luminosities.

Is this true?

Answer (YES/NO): NO